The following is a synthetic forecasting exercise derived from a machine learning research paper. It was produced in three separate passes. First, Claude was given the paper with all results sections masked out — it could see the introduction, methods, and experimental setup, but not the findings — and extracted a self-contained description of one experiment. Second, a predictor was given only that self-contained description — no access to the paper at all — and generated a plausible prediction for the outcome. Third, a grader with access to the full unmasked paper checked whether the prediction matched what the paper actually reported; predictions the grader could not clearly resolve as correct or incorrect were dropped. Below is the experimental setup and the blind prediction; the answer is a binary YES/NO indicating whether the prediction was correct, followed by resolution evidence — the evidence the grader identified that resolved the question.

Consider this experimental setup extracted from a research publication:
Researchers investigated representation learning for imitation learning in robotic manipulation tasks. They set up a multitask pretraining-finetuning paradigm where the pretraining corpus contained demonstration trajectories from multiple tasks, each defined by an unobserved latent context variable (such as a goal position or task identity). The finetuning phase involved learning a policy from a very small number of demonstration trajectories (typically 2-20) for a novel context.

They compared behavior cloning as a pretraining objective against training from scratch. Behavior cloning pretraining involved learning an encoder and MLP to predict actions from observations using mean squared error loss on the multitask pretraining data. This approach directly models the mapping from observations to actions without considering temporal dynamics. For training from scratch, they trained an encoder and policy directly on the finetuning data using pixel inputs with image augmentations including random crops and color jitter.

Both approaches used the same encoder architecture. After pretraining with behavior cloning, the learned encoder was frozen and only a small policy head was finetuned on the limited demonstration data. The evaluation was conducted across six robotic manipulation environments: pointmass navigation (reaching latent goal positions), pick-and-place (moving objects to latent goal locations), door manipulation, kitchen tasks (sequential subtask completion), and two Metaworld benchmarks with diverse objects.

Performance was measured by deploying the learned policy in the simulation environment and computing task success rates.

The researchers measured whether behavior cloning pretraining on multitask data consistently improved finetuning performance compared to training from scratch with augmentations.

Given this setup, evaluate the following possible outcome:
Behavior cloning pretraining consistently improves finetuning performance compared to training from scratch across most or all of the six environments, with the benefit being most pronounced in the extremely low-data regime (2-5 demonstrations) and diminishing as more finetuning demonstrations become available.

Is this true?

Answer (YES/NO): NO